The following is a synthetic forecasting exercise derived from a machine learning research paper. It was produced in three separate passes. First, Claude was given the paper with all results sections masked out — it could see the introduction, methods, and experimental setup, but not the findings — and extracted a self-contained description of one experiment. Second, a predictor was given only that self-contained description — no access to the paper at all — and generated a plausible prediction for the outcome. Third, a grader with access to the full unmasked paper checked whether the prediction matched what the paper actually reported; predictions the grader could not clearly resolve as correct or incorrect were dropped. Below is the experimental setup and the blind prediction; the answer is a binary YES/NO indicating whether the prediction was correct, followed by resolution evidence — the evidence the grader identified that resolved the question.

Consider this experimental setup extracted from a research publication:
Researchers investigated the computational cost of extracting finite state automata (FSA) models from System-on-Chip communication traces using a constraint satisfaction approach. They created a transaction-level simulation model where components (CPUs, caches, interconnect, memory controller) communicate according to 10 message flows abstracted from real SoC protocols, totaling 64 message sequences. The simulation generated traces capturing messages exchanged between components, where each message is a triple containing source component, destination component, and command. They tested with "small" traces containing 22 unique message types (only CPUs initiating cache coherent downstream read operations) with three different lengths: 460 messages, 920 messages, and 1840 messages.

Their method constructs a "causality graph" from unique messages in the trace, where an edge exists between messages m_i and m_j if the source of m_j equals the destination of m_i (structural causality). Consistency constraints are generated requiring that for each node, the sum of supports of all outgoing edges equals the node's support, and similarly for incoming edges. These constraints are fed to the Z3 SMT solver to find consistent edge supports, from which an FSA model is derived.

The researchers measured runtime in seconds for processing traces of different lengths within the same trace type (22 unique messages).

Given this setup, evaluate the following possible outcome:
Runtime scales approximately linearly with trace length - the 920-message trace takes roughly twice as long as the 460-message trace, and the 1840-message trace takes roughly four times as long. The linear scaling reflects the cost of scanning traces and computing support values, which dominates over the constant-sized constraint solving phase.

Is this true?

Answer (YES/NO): NO